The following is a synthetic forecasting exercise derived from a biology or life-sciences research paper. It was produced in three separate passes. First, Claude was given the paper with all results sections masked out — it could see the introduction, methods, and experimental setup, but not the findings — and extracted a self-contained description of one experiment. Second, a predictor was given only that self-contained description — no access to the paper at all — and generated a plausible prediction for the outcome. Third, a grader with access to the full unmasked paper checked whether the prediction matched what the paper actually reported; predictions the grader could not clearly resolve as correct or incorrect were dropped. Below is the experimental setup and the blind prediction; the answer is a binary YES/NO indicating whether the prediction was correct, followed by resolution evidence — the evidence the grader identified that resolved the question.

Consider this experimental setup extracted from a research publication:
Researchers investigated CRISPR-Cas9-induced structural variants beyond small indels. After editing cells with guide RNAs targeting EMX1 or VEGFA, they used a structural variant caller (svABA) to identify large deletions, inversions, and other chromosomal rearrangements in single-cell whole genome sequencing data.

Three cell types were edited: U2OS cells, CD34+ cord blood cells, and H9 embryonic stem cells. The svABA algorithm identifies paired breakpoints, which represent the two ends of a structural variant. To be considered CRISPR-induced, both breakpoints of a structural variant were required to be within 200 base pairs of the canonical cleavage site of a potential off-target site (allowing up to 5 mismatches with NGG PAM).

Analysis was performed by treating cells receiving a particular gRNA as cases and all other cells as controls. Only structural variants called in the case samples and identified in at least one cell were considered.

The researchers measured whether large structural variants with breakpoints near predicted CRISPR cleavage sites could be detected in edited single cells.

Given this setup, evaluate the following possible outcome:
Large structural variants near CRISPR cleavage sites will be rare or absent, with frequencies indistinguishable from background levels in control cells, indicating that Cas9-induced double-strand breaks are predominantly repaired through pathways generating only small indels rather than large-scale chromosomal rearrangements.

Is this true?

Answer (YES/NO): NO